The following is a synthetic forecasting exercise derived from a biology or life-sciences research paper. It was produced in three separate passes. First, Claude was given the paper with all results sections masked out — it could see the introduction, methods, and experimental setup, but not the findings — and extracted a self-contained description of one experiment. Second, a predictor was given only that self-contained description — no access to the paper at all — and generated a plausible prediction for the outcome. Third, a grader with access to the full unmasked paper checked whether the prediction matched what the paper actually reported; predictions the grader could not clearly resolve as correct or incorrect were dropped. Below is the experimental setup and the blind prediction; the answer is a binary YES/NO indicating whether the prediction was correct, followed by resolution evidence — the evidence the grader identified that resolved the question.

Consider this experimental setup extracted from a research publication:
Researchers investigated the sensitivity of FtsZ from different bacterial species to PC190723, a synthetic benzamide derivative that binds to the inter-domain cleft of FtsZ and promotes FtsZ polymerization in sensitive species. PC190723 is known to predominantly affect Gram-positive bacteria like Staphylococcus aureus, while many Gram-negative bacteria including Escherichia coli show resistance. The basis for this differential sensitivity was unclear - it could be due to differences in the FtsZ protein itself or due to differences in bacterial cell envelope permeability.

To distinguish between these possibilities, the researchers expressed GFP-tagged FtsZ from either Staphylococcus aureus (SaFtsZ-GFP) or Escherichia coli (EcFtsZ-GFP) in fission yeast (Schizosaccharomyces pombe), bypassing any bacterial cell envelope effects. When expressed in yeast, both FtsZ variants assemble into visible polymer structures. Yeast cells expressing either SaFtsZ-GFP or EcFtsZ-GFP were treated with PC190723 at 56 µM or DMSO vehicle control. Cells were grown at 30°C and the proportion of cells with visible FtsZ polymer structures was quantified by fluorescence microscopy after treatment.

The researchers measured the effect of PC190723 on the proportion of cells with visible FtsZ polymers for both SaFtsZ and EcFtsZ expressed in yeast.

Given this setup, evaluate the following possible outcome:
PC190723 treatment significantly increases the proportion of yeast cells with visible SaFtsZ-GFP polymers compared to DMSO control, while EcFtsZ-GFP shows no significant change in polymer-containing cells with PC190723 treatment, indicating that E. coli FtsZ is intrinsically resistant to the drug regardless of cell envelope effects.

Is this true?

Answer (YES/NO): YES